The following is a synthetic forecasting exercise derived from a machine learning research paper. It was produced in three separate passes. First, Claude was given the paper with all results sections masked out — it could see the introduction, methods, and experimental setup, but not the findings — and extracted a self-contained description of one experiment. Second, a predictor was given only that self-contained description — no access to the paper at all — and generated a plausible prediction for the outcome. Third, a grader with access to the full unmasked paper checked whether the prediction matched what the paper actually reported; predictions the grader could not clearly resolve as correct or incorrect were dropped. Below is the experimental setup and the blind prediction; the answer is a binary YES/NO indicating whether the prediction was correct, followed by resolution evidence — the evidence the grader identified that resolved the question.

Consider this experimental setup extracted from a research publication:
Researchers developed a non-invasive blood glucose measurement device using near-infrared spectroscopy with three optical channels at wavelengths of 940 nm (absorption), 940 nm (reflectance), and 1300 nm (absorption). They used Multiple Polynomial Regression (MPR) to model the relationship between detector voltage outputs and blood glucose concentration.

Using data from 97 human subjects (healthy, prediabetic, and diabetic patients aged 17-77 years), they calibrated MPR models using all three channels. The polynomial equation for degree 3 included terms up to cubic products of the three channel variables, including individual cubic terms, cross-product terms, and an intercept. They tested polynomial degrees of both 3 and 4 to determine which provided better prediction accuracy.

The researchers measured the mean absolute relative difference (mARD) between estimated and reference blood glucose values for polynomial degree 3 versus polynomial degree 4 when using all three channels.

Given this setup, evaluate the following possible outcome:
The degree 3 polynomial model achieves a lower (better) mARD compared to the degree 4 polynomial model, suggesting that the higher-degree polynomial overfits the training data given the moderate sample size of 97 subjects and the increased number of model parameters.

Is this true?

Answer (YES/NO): YES